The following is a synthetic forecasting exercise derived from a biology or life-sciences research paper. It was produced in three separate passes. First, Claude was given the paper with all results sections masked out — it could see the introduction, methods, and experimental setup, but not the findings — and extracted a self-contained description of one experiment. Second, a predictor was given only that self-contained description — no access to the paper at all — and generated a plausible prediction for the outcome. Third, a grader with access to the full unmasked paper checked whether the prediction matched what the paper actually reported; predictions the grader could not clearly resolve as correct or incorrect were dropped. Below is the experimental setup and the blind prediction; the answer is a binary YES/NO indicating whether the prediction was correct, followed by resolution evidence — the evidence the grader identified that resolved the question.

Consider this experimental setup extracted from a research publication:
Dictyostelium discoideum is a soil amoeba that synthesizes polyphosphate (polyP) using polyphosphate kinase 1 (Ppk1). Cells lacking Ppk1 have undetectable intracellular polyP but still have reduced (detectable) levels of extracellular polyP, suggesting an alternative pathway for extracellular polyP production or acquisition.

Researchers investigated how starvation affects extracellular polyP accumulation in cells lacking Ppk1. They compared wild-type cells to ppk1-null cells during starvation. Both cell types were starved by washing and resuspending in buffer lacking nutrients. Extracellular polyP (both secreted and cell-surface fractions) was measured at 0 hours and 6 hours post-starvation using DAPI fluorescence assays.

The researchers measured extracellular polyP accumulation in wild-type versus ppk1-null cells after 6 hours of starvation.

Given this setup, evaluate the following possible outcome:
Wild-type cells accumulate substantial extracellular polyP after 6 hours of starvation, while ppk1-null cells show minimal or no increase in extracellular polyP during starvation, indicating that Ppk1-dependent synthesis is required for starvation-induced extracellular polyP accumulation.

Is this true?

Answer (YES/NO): NO